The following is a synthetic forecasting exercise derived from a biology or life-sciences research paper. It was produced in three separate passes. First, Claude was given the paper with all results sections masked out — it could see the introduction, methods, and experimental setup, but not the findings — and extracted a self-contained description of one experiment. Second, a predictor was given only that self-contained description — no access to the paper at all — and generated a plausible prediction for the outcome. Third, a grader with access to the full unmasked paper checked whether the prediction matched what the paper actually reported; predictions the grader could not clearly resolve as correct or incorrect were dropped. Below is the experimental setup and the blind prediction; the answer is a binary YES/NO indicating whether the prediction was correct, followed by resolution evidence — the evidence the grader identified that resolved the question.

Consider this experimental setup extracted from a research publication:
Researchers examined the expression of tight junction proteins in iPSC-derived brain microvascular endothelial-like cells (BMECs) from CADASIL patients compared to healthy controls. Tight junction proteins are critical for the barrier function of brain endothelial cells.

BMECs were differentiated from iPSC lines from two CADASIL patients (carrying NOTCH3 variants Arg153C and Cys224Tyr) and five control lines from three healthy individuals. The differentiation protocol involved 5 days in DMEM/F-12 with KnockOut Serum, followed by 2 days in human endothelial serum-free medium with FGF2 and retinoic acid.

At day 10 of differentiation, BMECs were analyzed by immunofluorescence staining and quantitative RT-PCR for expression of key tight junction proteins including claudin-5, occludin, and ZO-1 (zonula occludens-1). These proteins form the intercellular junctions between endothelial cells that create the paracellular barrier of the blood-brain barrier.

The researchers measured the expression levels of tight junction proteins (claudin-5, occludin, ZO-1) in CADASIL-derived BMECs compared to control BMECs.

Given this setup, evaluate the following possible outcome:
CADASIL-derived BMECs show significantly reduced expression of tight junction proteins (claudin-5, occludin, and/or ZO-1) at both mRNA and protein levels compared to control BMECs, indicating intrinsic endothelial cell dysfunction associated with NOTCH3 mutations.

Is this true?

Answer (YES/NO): NO